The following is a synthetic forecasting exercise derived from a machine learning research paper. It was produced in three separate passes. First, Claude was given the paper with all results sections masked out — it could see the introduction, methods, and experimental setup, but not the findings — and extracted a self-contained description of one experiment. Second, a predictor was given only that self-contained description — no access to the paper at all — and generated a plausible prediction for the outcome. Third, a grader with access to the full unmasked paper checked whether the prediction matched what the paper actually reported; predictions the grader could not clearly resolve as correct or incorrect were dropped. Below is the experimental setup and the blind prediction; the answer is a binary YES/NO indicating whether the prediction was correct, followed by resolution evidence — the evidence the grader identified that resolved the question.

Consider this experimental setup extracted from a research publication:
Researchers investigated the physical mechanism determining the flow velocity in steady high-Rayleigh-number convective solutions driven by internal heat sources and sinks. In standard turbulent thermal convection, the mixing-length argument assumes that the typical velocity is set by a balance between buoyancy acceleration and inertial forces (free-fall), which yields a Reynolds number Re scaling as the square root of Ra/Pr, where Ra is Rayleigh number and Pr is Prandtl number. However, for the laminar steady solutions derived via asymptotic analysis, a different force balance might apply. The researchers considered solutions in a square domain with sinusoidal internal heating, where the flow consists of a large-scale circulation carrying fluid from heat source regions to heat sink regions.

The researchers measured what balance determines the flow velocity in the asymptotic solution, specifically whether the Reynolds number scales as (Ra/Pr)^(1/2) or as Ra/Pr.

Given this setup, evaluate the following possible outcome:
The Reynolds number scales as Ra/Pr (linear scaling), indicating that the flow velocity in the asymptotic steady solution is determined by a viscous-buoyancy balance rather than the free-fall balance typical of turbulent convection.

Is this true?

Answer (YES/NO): YES